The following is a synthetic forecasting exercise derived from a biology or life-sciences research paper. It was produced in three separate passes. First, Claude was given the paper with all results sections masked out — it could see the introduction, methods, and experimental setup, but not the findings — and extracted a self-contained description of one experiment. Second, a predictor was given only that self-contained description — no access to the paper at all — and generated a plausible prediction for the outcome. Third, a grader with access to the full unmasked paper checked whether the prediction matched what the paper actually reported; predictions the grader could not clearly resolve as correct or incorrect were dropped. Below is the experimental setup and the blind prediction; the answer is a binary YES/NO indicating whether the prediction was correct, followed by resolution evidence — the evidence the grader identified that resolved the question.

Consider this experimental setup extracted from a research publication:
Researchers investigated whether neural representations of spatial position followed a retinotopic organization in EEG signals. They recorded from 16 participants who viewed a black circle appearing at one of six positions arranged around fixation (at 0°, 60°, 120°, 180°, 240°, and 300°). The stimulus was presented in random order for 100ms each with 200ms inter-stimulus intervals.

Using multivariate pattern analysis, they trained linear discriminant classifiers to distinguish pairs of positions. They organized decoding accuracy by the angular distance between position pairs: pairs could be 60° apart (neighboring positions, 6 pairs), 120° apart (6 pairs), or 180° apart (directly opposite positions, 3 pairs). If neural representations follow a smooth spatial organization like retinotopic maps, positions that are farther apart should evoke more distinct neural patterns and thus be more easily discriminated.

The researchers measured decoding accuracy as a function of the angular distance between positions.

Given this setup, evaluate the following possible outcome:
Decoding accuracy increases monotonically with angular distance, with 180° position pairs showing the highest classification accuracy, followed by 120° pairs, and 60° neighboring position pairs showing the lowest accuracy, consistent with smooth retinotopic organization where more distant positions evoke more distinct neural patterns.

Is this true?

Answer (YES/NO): YES